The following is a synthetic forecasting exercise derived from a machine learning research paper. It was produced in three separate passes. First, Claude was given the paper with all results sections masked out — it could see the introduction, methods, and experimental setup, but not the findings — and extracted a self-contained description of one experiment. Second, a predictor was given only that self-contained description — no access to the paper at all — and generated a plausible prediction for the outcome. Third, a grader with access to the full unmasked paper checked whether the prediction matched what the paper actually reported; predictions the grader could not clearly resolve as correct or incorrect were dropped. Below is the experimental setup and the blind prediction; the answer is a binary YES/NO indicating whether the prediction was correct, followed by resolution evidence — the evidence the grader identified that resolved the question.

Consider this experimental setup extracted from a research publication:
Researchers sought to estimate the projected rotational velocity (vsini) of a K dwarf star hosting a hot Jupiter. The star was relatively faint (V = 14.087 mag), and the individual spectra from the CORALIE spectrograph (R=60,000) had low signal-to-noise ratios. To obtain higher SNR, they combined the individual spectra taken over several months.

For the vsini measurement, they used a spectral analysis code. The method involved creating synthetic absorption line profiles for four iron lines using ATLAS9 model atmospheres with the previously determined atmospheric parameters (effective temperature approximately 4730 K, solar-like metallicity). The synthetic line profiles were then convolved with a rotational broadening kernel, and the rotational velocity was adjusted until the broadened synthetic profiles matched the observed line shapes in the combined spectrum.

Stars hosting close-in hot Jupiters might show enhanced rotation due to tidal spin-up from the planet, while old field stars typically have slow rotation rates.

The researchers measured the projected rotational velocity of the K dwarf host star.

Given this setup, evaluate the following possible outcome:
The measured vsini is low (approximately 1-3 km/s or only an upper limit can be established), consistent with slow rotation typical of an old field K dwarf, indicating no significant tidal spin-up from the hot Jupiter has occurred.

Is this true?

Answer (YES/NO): YES